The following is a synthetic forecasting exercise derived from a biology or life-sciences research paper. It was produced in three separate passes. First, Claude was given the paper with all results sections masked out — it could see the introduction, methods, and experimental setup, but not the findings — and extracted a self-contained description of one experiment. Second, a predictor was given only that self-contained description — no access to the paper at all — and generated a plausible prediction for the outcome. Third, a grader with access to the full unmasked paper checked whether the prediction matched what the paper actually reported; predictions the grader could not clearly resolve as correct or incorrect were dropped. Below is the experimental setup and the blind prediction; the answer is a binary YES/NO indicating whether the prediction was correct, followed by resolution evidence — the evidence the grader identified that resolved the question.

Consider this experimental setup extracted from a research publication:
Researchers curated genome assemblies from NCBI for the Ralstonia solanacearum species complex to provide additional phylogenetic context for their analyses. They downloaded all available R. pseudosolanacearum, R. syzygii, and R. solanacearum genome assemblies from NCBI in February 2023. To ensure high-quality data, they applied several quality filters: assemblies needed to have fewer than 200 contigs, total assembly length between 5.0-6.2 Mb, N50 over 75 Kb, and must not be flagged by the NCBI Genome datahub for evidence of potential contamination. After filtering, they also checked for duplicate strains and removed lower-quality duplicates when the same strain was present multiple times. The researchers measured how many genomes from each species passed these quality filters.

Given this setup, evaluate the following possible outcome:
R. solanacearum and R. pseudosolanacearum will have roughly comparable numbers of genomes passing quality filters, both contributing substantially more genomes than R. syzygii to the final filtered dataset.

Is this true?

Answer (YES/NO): NO